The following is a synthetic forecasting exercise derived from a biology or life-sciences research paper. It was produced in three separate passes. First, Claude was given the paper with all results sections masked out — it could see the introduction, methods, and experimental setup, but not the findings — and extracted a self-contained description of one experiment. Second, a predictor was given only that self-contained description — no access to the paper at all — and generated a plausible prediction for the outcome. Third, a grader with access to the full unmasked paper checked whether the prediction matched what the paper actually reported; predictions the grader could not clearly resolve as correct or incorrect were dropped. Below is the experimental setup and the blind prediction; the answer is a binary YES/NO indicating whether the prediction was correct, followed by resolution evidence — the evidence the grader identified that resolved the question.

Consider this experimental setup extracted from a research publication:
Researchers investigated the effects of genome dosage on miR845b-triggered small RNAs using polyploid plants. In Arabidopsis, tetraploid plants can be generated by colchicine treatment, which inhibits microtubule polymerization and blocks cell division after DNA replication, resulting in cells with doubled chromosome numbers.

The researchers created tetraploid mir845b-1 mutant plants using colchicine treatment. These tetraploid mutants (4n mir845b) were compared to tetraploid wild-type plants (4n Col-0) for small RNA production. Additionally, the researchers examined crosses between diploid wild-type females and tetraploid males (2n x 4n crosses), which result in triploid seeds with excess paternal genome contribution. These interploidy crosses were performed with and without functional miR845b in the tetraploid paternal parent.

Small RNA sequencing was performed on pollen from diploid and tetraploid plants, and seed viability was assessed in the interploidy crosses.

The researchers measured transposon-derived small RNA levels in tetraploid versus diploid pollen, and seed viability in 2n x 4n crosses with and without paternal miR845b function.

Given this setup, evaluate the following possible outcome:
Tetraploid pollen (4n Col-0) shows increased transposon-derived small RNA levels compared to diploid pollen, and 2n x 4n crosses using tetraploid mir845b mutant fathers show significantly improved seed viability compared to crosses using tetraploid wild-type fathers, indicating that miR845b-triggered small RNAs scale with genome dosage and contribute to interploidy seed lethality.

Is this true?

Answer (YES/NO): YES